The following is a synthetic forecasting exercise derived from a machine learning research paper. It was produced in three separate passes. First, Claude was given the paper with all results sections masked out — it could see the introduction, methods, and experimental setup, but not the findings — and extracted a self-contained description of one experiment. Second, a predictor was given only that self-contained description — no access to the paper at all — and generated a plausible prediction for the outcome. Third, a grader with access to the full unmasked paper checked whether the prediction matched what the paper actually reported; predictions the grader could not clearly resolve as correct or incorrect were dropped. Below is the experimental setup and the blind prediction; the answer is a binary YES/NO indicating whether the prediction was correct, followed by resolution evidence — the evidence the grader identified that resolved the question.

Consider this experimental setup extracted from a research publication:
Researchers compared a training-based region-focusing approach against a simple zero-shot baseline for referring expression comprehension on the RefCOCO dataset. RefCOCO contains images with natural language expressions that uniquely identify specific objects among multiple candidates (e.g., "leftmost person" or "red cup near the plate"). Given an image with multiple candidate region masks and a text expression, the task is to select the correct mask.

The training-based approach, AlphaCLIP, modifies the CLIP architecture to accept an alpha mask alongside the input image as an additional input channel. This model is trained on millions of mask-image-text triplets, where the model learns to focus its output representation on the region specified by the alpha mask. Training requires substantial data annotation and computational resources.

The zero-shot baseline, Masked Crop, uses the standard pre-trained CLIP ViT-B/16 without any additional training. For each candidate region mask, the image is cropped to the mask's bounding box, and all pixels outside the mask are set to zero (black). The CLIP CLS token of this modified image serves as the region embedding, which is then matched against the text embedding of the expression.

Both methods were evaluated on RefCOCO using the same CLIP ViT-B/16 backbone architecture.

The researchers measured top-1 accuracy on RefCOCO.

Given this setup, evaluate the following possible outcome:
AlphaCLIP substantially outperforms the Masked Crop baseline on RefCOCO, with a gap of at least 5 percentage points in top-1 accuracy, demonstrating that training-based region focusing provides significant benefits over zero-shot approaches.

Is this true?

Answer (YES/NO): NO